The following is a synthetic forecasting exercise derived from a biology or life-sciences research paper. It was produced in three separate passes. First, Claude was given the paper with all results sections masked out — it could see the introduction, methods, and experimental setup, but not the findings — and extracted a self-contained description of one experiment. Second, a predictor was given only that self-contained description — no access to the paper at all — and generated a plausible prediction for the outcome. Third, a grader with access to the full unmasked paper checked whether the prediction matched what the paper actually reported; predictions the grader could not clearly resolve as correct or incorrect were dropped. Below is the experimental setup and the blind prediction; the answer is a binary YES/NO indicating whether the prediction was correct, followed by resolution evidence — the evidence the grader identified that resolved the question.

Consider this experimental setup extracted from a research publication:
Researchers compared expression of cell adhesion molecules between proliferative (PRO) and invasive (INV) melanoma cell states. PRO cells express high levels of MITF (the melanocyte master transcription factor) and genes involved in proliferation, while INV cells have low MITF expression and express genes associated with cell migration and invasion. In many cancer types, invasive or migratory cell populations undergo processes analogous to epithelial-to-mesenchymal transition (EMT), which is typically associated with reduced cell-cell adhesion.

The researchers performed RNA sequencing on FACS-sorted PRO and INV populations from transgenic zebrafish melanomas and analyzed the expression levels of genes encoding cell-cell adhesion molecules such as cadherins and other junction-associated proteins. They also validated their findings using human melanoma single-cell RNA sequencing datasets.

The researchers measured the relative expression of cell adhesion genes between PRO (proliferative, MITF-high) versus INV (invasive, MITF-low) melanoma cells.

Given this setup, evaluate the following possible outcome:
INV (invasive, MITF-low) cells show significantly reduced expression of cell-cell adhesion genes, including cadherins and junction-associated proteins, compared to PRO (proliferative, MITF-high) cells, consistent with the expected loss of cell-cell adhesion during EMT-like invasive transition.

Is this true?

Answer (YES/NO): NO